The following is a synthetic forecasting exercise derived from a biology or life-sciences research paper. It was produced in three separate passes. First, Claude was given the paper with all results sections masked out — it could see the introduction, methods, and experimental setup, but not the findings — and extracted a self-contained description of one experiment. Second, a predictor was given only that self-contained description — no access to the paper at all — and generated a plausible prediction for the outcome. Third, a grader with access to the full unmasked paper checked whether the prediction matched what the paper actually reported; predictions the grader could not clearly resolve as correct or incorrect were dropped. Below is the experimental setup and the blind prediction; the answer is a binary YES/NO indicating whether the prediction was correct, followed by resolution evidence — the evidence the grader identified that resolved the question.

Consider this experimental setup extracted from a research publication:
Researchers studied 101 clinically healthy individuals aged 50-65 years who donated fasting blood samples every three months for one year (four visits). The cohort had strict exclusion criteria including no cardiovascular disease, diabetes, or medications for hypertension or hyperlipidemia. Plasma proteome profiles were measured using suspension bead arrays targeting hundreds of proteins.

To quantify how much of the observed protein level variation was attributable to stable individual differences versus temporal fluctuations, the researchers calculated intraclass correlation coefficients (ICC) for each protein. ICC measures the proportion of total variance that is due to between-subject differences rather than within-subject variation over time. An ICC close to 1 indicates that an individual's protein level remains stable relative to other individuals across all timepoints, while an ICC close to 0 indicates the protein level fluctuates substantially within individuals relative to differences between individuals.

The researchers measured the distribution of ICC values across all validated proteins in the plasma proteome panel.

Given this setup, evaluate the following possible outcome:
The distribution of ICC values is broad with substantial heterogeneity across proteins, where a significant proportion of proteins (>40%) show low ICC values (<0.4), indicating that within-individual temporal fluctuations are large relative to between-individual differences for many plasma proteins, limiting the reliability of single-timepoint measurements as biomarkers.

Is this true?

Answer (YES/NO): NO